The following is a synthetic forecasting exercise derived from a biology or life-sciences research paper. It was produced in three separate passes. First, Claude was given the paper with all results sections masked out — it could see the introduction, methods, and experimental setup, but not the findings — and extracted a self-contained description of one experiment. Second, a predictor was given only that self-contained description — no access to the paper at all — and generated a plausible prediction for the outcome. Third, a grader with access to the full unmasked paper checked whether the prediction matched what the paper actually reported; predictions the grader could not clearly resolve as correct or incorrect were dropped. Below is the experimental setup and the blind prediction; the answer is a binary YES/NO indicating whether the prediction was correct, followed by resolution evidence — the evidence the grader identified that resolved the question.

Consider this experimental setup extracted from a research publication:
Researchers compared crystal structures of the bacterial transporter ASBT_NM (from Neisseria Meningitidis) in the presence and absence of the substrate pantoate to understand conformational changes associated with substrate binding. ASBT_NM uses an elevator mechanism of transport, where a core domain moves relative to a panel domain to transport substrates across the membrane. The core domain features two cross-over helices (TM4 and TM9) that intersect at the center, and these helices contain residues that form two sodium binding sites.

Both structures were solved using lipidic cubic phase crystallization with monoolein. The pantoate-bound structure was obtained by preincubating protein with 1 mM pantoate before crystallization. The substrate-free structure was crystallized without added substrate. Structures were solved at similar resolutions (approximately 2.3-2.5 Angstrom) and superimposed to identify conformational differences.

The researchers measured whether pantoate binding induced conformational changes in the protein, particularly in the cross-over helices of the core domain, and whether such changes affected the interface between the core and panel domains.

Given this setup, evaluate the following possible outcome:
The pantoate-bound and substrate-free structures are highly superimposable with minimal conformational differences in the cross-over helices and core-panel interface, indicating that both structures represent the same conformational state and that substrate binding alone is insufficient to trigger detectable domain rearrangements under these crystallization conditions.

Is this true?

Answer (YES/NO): NO